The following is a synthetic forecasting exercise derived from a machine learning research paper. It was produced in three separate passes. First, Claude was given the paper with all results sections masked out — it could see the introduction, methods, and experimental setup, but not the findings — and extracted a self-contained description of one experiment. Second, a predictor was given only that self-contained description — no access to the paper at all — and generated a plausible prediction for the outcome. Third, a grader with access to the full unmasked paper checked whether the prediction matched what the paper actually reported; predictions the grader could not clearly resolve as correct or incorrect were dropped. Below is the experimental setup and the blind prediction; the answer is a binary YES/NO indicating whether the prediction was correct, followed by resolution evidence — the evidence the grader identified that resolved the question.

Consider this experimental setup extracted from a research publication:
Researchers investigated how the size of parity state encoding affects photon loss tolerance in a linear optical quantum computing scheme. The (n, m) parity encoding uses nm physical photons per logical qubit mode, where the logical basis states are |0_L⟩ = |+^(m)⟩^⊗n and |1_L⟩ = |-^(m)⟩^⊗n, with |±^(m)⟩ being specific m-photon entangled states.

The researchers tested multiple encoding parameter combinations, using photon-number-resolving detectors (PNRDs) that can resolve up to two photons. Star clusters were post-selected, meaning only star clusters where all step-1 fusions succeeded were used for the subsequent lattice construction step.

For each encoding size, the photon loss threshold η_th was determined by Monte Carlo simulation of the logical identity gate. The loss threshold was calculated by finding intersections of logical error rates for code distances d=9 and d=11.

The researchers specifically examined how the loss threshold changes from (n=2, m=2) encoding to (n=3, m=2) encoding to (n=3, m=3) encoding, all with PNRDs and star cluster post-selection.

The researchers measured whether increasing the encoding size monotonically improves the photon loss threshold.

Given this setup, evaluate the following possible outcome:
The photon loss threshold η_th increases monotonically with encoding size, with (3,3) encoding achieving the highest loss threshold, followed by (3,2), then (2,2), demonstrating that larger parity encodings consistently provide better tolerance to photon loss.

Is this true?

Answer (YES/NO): NO